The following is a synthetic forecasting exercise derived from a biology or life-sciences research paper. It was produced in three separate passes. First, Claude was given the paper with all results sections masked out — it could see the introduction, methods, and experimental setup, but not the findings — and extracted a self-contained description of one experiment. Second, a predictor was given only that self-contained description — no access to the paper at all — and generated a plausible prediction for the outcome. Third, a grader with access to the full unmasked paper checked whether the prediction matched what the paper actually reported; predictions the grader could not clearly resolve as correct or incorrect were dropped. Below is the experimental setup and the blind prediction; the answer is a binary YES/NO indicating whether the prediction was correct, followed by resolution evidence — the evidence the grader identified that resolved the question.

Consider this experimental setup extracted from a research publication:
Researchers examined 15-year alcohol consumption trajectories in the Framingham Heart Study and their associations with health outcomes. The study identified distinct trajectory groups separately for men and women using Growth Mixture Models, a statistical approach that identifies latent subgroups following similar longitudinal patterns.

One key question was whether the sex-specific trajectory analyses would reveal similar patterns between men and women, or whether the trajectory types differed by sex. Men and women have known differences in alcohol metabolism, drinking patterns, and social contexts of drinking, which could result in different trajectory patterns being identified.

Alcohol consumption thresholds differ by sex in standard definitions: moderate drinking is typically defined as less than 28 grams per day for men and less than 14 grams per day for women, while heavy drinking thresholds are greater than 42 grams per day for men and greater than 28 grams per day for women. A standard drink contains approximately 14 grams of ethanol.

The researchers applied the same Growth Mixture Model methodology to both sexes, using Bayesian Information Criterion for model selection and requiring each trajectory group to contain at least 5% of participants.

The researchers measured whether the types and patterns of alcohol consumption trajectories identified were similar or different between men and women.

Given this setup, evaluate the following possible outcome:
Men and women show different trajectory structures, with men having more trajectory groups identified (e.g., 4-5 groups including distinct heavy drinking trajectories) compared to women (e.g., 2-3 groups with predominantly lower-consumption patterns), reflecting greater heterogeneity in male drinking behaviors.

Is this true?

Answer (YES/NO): NO